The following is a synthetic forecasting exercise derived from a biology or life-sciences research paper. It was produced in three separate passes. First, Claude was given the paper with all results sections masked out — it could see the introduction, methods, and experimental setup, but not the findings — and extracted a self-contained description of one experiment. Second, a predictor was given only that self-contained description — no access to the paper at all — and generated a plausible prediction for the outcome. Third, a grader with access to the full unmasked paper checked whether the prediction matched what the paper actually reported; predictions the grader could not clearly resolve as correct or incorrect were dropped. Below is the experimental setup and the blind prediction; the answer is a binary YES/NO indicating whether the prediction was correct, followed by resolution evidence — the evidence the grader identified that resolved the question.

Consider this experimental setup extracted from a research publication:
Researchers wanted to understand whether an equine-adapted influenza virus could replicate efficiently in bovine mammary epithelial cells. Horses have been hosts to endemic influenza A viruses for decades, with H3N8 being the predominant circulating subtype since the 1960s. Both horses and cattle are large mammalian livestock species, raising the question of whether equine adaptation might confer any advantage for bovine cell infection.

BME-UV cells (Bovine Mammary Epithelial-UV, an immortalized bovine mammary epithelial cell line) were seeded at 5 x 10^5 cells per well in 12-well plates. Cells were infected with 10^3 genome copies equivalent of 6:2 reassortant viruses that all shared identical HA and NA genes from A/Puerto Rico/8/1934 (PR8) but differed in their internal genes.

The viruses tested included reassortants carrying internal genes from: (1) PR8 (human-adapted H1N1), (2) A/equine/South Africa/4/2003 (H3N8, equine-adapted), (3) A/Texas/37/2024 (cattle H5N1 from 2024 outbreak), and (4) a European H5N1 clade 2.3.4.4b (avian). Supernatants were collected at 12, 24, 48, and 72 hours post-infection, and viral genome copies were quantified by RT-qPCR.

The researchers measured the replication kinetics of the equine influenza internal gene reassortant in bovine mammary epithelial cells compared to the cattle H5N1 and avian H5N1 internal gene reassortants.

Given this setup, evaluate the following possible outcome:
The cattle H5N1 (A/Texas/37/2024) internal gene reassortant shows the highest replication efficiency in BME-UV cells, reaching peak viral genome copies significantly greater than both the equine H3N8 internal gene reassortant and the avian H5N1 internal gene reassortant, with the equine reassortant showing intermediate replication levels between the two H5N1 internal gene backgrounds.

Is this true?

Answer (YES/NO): NO